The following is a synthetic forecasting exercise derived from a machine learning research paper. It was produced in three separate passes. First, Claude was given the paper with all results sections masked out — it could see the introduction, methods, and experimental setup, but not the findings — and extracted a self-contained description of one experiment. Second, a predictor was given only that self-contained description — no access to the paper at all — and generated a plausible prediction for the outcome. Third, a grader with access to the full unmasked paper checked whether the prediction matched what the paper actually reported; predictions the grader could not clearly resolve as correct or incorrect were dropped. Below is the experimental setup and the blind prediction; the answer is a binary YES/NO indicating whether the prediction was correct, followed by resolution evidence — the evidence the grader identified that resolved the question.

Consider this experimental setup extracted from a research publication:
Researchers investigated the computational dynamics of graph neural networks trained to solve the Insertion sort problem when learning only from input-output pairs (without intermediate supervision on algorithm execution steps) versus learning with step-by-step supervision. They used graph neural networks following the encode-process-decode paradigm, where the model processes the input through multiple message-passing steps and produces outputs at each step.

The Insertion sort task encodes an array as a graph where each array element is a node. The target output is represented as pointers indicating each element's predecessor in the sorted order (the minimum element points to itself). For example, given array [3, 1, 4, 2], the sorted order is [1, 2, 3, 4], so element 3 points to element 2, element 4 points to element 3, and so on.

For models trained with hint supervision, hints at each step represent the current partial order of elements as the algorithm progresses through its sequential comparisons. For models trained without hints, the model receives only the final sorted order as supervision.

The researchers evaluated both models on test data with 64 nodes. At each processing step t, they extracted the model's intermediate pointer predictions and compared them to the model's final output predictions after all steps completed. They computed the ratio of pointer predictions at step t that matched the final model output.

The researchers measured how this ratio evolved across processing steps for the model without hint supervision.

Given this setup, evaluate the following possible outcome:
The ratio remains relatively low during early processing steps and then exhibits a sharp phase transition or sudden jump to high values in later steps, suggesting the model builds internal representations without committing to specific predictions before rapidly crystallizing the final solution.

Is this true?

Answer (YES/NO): NO